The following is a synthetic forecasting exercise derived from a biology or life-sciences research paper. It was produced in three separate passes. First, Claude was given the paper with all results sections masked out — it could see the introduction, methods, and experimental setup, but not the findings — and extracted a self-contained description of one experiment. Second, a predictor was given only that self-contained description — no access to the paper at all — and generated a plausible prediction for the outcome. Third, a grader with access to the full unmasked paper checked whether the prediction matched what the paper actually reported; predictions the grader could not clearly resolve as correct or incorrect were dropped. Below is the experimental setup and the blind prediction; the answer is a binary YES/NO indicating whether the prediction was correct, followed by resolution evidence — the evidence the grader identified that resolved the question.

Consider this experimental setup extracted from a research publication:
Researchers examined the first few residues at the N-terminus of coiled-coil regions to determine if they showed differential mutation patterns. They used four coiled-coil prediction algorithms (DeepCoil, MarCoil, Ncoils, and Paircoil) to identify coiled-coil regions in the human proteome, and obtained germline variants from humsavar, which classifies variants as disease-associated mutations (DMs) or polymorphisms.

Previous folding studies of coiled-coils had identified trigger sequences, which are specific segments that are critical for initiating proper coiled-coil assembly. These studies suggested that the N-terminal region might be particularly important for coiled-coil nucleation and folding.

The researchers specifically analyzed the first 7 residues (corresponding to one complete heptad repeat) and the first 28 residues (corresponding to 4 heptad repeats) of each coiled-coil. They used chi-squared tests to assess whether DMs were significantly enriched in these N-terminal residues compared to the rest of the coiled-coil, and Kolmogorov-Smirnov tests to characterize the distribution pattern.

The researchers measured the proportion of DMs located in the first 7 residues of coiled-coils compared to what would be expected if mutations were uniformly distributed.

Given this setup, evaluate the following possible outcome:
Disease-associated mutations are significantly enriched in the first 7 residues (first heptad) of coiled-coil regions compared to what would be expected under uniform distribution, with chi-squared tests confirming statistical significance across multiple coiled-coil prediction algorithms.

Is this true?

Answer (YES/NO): YES